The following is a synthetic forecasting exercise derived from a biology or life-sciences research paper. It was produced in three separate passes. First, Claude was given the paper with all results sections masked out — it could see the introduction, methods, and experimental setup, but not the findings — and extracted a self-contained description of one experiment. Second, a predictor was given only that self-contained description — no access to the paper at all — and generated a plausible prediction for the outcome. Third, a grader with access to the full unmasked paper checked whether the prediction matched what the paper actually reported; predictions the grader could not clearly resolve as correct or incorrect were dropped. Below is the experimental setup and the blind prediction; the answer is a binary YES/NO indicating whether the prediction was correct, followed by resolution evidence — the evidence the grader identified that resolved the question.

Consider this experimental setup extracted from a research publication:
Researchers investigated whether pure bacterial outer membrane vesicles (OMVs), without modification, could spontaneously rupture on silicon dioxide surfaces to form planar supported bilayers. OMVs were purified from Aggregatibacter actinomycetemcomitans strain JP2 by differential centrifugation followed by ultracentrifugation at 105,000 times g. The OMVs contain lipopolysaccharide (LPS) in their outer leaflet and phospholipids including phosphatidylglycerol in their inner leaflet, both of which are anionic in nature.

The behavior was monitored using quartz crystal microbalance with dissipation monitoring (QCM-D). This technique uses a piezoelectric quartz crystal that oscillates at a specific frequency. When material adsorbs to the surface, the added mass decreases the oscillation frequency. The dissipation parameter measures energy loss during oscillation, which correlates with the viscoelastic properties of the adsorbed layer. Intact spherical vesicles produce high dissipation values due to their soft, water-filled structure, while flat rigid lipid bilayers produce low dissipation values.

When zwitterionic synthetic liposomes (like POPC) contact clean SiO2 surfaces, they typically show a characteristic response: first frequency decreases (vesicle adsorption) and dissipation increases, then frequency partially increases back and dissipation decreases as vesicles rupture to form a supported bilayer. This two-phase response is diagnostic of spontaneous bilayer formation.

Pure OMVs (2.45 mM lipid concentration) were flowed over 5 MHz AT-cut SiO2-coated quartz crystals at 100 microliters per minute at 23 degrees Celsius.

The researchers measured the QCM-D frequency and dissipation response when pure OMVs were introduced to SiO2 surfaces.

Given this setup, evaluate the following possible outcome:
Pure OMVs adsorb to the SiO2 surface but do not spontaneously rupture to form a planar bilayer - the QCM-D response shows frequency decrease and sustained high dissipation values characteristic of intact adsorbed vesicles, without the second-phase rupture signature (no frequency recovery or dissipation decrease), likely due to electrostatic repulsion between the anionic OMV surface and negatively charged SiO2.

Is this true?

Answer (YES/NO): NO